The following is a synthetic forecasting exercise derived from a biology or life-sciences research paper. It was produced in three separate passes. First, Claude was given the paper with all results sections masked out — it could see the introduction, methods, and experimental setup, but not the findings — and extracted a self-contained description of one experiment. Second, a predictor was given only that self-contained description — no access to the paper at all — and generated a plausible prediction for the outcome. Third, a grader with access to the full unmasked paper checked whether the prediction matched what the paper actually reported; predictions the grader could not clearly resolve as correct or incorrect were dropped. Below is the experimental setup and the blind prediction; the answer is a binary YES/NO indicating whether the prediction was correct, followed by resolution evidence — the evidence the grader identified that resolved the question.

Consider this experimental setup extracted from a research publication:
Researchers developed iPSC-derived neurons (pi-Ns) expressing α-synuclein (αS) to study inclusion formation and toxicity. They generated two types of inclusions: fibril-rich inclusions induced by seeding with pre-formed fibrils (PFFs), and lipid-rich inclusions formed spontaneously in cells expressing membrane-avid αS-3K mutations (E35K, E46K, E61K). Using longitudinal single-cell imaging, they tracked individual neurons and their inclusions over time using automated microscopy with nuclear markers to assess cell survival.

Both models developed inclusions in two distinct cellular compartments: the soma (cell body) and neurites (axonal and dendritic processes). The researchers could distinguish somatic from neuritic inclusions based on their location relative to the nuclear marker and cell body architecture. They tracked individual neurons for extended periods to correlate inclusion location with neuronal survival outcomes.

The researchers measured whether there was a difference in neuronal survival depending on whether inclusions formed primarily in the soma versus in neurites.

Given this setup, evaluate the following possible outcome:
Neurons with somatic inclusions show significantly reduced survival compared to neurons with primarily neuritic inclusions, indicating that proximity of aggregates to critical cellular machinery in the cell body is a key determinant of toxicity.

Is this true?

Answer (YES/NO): YES